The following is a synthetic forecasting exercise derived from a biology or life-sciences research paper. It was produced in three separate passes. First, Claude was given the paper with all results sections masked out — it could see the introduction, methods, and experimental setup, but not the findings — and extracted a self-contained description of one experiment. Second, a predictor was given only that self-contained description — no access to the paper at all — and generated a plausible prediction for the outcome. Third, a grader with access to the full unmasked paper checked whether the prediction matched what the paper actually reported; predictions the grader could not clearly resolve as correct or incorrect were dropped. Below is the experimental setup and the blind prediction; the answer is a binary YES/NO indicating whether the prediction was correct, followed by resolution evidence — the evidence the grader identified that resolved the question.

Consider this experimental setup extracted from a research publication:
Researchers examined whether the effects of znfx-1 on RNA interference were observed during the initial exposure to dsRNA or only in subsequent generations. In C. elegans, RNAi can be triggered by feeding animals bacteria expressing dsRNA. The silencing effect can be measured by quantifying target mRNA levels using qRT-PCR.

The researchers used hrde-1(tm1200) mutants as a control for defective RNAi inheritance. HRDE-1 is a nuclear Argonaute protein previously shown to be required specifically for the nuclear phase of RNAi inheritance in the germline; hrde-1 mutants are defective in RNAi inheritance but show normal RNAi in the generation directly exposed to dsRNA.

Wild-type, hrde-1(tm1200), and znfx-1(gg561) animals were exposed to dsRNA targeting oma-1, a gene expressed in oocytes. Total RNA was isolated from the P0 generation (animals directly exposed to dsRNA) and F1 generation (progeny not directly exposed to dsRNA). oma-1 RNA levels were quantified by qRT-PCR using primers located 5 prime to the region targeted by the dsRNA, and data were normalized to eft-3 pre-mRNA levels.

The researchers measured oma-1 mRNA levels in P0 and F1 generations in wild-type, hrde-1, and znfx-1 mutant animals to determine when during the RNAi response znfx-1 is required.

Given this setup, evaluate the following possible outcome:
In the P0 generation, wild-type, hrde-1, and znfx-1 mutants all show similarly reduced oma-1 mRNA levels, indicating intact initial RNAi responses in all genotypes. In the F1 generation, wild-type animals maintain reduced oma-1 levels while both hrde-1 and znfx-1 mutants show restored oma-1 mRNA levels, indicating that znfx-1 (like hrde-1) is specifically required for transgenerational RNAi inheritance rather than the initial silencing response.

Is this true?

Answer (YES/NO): YES